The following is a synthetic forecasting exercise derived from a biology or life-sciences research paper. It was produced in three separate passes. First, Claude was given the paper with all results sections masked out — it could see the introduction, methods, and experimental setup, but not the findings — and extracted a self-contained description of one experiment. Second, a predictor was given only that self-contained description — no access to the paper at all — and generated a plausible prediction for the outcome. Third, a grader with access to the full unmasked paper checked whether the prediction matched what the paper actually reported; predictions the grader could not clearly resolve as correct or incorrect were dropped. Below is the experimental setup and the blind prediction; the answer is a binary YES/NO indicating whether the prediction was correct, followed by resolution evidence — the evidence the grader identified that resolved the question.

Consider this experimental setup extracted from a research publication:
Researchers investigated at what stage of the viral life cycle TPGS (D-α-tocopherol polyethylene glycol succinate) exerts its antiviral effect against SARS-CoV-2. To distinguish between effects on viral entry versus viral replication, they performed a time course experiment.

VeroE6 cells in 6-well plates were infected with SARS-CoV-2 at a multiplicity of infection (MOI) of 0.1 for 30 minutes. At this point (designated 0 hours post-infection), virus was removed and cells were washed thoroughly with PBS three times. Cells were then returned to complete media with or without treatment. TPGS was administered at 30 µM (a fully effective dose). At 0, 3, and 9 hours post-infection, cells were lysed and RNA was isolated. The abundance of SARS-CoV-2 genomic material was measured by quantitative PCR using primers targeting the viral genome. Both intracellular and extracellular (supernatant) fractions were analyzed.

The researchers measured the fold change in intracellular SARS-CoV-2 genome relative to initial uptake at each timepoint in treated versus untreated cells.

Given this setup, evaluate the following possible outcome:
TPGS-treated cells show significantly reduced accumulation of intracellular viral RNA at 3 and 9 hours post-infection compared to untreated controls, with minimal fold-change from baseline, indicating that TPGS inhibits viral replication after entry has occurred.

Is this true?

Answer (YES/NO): YES